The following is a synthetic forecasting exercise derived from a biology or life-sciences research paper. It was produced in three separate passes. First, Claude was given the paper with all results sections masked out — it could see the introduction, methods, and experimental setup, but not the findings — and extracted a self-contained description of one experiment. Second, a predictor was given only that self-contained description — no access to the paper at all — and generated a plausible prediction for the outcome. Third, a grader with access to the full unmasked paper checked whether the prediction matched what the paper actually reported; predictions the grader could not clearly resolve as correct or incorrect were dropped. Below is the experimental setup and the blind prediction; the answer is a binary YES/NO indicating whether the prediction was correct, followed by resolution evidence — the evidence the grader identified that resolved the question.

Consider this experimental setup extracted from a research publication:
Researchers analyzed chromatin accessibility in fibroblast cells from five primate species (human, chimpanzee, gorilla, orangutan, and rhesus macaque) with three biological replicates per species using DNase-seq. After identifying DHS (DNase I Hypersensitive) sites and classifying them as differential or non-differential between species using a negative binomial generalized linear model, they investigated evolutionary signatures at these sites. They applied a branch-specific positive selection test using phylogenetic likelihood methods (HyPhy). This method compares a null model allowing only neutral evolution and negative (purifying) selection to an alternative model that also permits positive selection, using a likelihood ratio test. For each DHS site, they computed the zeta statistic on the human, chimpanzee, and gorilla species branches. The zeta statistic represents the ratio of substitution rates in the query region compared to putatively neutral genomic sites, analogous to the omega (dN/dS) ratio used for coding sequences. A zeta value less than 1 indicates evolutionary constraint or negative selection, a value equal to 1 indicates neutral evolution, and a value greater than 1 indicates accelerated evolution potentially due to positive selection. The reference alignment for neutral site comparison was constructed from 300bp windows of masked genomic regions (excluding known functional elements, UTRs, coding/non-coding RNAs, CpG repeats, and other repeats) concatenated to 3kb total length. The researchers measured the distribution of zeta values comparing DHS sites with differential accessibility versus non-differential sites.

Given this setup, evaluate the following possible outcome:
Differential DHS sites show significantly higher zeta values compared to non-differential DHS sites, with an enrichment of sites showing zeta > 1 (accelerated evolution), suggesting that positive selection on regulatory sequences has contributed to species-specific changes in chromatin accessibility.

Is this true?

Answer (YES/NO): YES